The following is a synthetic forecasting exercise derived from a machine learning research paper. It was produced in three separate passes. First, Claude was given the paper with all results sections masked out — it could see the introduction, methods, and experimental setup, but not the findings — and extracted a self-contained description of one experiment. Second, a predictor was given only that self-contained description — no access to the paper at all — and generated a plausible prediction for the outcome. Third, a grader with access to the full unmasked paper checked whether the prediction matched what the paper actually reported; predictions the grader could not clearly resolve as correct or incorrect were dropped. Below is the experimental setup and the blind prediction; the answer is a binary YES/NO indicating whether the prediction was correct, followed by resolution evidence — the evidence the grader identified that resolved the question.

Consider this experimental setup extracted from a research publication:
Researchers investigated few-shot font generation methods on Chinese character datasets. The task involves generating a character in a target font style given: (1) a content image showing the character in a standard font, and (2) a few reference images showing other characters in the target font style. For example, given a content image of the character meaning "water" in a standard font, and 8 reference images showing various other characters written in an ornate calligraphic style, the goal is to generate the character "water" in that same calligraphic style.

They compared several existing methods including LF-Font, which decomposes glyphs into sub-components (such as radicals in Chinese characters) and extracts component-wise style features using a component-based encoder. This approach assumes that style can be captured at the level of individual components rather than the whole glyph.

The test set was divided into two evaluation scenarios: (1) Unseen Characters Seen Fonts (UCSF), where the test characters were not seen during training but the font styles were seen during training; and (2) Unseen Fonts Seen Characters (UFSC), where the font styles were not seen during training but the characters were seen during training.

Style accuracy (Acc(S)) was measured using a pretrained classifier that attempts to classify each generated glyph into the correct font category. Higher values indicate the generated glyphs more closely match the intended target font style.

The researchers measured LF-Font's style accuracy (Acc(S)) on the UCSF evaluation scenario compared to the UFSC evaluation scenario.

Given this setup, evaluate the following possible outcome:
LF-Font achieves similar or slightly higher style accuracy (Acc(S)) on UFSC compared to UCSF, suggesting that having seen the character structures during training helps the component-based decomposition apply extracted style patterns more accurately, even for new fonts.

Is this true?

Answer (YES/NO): NO